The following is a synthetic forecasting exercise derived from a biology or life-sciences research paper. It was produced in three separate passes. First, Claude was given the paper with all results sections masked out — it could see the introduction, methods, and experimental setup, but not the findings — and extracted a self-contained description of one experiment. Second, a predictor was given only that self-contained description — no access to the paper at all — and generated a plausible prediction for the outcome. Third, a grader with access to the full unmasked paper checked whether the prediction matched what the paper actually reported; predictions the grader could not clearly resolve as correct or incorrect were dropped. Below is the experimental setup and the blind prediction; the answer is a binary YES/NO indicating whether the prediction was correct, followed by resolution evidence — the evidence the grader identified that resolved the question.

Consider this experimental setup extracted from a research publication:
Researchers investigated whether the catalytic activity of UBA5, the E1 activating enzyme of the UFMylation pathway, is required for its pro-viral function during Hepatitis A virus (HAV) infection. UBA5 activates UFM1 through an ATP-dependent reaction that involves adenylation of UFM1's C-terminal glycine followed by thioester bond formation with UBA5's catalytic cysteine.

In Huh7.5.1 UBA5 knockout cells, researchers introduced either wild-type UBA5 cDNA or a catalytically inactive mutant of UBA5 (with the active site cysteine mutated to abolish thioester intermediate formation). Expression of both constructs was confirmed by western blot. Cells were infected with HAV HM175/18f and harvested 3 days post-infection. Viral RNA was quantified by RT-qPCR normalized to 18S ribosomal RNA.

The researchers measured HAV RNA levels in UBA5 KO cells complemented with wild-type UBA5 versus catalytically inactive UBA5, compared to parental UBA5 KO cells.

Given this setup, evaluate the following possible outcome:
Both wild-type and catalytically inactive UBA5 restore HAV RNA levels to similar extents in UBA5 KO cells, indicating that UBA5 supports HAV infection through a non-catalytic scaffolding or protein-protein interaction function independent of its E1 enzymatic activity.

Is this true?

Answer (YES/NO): NO